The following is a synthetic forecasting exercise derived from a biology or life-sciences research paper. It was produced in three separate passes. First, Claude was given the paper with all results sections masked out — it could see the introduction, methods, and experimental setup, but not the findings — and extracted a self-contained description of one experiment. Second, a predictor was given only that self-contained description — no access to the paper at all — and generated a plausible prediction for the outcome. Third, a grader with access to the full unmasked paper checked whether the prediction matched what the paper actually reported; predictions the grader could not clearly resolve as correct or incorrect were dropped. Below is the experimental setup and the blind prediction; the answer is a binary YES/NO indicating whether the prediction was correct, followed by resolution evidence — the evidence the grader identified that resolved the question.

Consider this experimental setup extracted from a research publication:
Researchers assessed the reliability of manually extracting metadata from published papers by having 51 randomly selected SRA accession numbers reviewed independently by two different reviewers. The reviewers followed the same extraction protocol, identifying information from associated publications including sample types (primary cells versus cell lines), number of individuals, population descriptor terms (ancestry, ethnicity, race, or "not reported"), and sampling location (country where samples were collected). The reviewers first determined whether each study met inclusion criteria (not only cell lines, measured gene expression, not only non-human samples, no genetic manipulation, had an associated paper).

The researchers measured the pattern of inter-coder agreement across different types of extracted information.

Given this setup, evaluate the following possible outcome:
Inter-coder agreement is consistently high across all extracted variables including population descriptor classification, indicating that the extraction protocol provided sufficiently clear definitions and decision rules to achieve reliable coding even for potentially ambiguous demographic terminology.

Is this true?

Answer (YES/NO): NO